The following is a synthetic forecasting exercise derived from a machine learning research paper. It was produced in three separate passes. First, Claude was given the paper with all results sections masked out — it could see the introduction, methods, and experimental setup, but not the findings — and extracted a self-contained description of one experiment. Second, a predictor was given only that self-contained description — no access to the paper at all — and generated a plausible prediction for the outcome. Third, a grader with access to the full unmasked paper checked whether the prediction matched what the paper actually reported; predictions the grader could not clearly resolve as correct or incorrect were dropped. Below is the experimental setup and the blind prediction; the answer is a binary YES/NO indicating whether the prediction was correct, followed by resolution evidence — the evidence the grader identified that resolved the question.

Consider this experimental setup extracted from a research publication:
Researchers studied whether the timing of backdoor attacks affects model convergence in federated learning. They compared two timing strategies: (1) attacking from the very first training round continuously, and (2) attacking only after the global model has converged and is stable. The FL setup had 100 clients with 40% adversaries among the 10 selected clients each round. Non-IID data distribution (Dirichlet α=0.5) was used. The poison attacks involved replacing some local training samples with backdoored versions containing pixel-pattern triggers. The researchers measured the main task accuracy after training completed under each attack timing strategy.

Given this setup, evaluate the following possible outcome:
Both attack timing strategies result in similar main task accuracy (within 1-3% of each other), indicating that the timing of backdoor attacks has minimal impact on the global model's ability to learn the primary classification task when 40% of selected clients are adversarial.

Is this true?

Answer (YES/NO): NO